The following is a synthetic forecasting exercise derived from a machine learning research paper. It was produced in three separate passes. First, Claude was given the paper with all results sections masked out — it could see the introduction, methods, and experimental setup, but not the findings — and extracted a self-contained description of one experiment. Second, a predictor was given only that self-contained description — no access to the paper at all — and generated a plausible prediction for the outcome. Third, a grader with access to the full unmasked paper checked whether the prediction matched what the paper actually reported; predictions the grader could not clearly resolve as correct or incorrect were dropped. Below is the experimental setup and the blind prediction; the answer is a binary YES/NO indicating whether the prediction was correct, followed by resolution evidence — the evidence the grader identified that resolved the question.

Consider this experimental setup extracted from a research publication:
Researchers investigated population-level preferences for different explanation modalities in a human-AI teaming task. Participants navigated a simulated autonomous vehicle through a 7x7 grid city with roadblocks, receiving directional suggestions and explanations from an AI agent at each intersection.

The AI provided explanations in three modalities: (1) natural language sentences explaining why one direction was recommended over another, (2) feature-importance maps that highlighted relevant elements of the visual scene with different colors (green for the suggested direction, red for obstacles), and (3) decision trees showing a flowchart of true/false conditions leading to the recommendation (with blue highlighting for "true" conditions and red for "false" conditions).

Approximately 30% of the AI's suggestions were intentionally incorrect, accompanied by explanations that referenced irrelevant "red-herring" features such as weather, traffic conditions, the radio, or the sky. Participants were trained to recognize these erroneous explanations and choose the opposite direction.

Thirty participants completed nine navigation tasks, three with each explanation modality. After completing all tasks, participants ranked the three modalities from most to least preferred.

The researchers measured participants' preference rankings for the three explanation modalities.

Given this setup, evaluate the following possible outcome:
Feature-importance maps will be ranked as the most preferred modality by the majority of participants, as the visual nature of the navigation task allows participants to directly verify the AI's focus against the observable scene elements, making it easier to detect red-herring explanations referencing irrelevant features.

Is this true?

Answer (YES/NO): NO